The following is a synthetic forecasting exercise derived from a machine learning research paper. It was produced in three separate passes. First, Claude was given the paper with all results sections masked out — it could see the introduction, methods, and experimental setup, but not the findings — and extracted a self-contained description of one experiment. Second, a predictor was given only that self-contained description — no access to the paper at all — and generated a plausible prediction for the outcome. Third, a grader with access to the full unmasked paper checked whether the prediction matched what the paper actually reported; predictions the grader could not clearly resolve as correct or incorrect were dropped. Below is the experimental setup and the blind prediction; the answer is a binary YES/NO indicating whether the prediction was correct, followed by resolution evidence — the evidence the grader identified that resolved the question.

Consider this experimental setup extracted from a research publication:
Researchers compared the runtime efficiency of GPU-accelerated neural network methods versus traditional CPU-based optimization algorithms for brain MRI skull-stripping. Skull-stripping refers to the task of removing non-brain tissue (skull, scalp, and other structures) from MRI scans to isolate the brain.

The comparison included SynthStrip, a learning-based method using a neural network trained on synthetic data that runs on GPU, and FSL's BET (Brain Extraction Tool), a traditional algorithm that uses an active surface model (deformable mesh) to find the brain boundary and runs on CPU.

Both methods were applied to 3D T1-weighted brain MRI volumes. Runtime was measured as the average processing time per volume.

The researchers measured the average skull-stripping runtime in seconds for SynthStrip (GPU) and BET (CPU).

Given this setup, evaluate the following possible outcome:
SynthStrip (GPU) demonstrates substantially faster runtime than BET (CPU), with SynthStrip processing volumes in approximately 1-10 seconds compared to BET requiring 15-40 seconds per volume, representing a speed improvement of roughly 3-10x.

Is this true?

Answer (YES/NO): NO